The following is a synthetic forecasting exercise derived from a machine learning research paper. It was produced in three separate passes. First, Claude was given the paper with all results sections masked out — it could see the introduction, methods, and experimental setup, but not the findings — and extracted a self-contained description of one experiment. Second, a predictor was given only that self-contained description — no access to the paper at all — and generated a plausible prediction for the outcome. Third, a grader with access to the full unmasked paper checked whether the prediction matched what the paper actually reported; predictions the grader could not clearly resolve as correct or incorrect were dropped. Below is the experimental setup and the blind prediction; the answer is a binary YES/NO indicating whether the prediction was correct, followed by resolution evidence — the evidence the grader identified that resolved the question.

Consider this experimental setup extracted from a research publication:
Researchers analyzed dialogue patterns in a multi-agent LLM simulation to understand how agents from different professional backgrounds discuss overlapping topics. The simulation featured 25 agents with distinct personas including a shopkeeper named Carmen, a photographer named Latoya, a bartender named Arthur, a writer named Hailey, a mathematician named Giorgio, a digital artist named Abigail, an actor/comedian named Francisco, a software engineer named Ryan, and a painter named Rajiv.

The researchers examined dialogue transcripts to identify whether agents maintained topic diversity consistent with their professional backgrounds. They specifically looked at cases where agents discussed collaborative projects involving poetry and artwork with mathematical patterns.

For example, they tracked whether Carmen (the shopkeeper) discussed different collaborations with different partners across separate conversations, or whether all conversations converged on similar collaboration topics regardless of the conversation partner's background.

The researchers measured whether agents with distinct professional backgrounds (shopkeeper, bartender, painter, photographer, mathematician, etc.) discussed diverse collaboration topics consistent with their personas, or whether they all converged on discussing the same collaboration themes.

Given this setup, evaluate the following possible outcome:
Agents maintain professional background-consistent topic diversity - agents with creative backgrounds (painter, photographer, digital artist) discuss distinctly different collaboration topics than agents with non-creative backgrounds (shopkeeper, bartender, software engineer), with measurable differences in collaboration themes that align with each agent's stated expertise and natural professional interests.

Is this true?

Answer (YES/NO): NO